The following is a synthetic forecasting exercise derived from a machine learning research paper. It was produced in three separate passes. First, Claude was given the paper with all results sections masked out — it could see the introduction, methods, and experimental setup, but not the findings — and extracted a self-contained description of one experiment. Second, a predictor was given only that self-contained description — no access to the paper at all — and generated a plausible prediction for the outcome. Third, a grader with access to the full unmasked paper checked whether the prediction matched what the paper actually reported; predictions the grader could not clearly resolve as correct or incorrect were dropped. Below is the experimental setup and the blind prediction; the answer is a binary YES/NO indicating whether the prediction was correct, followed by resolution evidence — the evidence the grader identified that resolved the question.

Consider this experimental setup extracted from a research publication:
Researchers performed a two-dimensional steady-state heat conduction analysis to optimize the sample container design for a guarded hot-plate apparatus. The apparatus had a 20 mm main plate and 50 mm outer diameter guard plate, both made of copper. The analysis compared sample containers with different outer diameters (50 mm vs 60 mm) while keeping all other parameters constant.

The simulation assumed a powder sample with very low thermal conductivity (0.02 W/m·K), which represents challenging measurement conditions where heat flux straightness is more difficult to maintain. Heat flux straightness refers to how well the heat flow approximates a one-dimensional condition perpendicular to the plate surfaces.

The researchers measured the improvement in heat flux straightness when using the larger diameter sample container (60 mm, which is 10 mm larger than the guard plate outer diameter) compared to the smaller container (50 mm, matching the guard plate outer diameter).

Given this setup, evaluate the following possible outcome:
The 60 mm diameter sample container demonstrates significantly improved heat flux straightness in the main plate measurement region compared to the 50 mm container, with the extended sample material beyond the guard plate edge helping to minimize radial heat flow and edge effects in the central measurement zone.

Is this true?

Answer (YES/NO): NO